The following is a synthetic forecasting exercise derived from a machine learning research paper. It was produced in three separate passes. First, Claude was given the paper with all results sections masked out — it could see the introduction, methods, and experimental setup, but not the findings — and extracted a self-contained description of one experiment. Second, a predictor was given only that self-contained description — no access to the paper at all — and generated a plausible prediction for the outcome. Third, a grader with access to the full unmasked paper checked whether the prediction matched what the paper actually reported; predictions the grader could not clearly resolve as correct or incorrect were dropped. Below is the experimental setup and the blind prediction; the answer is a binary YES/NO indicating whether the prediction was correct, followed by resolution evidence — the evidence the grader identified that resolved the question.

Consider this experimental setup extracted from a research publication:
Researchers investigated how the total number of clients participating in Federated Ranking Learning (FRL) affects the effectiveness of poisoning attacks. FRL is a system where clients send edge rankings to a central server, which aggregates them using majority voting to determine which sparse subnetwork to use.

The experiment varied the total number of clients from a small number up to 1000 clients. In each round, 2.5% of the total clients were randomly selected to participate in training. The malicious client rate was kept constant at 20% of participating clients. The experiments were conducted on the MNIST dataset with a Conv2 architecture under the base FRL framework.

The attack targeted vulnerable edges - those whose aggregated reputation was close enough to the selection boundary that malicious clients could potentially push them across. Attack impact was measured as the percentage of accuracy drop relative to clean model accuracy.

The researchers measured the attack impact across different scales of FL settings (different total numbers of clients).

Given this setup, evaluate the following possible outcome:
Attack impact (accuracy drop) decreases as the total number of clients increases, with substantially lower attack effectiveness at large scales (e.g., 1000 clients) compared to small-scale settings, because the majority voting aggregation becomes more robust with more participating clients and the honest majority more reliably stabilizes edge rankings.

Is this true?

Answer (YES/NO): NO